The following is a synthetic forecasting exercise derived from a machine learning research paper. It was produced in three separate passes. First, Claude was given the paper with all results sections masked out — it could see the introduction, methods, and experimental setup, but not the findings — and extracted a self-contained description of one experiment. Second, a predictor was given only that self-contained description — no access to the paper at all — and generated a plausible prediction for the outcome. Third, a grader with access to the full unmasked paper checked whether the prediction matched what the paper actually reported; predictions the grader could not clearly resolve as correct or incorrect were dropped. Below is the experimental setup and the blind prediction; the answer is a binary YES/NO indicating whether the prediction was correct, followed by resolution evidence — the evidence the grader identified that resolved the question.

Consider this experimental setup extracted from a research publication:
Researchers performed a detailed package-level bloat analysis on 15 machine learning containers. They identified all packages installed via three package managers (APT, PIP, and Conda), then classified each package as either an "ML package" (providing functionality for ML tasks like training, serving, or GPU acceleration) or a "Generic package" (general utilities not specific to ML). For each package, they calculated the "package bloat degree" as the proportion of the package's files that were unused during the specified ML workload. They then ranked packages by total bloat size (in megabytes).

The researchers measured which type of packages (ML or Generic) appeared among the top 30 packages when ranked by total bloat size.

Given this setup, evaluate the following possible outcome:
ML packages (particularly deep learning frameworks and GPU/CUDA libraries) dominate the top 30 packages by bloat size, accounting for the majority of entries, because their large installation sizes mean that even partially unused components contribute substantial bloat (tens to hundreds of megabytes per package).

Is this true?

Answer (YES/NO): YES